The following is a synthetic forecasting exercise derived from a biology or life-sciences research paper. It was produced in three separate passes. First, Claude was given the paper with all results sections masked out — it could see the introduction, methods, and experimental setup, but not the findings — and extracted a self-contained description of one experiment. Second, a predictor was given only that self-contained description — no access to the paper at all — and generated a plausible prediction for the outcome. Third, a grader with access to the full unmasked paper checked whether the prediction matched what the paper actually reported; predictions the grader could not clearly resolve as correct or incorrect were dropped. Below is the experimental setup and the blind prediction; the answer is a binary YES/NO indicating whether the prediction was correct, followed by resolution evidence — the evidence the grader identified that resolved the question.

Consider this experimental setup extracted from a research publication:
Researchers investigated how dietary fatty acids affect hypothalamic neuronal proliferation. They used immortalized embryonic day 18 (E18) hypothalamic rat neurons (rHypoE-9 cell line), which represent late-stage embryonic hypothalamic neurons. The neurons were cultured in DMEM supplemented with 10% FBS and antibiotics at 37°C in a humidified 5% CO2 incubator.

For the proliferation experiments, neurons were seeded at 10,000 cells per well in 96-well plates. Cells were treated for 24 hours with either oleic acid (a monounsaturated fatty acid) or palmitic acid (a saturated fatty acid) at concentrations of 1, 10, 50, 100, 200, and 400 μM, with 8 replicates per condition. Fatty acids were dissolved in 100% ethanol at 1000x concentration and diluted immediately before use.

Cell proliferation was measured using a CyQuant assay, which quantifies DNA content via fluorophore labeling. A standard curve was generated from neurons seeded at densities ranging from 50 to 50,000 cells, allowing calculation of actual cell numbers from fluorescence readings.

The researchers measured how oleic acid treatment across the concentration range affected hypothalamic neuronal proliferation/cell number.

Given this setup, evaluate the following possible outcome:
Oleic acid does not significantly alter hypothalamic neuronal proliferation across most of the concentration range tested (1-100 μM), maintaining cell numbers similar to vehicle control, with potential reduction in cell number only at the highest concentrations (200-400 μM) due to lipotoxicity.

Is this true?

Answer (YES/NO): NO